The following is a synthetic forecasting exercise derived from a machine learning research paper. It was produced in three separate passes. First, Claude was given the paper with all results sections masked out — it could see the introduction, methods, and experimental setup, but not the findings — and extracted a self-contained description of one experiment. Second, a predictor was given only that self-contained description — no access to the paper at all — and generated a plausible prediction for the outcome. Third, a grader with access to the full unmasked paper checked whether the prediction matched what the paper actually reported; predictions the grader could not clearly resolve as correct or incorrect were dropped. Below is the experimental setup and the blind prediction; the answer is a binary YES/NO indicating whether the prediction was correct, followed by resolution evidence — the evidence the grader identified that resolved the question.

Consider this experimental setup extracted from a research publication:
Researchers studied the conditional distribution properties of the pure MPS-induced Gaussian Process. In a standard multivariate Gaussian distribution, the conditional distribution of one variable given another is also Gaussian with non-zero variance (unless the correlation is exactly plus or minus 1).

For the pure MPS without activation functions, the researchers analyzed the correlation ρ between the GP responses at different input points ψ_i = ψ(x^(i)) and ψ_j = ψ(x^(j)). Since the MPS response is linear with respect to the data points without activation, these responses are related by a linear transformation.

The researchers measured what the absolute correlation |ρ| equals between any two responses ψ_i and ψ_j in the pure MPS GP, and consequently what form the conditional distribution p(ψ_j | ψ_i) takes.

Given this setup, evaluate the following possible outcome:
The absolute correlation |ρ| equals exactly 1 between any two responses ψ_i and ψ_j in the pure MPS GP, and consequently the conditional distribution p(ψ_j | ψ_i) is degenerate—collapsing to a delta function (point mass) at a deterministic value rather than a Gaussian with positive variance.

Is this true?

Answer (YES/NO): YES